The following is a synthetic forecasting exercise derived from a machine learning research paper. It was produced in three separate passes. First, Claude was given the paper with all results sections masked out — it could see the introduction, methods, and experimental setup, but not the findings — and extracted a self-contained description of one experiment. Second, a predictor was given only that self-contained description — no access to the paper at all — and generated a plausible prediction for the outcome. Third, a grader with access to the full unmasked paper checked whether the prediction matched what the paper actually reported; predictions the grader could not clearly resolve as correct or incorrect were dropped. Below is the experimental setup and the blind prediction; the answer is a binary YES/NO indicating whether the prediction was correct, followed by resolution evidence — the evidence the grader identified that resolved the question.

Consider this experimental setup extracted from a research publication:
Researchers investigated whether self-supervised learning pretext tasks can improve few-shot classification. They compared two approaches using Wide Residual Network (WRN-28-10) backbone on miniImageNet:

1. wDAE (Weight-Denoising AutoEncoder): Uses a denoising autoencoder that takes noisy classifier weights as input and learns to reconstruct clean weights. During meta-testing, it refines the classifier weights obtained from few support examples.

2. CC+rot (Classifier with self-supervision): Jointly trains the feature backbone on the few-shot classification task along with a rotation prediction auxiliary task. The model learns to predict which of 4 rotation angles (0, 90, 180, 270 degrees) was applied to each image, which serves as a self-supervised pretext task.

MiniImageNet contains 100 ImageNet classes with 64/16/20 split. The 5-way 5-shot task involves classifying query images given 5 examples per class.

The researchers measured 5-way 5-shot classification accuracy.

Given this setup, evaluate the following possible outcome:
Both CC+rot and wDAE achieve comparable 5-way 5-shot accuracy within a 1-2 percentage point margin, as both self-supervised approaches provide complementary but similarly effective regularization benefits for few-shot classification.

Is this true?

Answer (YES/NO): NO